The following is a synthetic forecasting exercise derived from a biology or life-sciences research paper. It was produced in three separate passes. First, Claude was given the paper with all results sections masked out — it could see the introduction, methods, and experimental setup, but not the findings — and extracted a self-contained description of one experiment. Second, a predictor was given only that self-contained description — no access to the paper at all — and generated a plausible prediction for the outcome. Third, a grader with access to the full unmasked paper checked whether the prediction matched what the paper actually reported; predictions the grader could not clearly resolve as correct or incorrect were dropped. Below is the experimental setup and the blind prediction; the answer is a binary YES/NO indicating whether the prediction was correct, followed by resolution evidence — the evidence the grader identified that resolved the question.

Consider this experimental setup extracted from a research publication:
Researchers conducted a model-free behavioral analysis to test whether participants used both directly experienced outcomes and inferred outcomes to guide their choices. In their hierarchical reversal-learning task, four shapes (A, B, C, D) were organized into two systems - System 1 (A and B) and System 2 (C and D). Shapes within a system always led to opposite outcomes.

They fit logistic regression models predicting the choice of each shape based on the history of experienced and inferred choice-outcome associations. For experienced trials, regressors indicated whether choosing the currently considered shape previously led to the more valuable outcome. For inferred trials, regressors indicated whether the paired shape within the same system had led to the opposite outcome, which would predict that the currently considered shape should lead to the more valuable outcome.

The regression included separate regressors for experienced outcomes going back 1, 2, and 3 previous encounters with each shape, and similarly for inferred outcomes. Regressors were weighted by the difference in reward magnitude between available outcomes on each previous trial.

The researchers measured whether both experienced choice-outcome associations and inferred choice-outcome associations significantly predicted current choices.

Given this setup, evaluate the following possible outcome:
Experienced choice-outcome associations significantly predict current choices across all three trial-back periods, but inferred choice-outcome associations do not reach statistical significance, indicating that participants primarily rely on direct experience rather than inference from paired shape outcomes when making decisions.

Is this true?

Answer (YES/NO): NO